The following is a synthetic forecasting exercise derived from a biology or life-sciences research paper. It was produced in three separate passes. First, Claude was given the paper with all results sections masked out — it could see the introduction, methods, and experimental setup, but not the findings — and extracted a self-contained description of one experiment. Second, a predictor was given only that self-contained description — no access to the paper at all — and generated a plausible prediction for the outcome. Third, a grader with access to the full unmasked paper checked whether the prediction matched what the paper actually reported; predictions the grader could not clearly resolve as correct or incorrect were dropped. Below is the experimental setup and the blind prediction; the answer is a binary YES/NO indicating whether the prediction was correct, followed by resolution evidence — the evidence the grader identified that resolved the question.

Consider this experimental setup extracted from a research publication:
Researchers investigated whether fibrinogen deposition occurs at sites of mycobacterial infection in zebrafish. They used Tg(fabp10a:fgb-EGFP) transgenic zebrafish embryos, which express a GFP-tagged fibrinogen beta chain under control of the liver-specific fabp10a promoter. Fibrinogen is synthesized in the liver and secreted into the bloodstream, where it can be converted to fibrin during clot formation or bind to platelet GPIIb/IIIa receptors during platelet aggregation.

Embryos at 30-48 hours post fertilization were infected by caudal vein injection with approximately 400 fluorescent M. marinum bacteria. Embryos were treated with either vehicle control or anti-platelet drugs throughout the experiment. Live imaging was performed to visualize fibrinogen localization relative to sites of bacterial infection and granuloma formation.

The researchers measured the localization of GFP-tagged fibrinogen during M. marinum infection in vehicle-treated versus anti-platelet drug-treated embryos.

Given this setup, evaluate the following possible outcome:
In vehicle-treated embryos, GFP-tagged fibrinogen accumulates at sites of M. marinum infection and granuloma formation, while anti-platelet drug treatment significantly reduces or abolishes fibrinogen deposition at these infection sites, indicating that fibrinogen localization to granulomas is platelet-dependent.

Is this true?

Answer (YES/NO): NO